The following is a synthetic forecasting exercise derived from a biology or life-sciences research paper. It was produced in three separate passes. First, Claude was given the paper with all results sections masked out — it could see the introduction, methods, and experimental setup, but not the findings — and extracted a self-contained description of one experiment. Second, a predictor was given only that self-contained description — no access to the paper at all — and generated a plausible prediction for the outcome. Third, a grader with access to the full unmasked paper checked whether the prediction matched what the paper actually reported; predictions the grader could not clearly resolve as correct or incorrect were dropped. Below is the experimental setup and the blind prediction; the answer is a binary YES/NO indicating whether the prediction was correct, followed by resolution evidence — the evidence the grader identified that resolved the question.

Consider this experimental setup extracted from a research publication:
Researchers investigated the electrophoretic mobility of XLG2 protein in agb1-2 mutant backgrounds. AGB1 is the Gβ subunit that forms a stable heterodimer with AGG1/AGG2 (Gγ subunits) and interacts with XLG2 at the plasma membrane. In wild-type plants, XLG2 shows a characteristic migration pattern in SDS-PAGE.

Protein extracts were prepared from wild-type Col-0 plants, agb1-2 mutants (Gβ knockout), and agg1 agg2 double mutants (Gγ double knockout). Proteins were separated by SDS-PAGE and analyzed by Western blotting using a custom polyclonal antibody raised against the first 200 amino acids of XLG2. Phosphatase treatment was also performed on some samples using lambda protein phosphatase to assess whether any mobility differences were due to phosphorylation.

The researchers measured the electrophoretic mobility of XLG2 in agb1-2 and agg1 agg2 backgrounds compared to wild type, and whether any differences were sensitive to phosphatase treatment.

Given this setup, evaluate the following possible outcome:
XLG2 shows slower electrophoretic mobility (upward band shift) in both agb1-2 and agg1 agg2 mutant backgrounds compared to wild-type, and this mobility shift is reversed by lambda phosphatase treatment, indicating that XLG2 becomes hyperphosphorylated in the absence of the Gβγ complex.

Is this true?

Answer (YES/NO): NO